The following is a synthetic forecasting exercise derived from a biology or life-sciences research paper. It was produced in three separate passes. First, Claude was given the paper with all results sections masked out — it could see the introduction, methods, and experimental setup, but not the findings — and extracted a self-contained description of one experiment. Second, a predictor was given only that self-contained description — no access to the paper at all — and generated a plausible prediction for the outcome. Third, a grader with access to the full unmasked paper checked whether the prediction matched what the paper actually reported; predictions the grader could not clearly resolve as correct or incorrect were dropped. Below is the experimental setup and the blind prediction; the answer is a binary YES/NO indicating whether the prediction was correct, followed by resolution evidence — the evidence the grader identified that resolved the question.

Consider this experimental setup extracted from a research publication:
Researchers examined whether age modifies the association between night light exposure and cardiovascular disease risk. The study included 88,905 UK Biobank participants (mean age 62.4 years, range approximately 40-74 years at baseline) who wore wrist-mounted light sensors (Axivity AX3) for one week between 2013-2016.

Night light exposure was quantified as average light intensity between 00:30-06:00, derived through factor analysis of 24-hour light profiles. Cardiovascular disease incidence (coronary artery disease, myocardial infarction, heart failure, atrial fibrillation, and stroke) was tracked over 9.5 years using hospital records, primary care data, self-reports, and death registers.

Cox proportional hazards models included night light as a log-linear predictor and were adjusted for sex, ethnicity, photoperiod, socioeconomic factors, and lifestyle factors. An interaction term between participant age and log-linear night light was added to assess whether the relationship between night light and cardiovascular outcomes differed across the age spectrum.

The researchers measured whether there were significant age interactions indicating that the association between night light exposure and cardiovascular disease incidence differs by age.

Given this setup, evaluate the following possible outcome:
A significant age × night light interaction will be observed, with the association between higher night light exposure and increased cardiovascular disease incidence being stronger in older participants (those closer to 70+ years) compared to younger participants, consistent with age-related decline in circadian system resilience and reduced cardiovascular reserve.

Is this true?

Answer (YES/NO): NO